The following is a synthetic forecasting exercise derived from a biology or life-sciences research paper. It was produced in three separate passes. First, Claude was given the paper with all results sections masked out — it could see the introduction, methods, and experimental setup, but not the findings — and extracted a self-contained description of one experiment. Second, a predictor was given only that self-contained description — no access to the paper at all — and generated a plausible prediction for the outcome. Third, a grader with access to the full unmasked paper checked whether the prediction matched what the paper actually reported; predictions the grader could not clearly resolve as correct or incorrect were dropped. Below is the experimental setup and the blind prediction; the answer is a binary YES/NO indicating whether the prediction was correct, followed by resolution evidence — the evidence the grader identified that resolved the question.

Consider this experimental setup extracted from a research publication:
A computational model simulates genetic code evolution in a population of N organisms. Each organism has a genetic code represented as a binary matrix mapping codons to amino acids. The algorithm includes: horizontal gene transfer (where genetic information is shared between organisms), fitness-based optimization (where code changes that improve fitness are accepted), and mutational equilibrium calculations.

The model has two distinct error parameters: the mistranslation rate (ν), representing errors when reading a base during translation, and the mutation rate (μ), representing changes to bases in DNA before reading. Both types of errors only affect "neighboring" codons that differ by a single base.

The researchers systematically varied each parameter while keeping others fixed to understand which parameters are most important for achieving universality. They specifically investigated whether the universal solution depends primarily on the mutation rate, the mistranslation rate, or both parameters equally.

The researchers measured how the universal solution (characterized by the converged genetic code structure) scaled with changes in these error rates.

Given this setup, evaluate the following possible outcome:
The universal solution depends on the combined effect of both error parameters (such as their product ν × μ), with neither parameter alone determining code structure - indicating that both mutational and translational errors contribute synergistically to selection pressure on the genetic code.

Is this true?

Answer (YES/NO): NO